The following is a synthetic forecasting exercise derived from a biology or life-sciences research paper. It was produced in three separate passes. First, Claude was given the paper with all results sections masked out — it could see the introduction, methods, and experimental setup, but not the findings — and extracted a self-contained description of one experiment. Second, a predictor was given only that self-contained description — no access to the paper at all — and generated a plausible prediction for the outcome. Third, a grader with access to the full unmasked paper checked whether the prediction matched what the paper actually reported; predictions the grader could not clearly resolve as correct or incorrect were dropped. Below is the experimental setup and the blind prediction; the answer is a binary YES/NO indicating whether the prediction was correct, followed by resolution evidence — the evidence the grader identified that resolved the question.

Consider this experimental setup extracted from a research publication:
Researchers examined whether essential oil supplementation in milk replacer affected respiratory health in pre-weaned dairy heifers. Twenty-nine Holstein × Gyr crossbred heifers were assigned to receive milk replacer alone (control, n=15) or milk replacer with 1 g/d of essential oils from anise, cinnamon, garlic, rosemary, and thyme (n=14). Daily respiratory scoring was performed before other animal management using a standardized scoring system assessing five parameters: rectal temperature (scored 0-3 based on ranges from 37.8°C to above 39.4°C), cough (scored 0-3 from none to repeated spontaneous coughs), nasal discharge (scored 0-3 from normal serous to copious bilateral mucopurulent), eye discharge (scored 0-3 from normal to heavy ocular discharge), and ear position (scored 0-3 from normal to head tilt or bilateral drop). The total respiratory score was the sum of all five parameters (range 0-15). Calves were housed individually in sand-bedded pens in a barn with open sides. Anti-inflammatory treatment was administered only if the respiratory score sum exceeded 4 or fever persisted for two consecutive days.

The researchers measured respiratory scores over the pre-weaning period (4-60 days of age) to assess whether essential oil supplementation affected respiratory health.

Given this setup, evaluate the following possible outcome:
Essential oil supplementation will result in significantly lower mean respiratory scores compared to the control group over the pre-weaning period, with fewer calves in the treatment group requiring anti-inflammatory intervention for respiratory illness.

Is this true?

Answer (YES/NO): NO